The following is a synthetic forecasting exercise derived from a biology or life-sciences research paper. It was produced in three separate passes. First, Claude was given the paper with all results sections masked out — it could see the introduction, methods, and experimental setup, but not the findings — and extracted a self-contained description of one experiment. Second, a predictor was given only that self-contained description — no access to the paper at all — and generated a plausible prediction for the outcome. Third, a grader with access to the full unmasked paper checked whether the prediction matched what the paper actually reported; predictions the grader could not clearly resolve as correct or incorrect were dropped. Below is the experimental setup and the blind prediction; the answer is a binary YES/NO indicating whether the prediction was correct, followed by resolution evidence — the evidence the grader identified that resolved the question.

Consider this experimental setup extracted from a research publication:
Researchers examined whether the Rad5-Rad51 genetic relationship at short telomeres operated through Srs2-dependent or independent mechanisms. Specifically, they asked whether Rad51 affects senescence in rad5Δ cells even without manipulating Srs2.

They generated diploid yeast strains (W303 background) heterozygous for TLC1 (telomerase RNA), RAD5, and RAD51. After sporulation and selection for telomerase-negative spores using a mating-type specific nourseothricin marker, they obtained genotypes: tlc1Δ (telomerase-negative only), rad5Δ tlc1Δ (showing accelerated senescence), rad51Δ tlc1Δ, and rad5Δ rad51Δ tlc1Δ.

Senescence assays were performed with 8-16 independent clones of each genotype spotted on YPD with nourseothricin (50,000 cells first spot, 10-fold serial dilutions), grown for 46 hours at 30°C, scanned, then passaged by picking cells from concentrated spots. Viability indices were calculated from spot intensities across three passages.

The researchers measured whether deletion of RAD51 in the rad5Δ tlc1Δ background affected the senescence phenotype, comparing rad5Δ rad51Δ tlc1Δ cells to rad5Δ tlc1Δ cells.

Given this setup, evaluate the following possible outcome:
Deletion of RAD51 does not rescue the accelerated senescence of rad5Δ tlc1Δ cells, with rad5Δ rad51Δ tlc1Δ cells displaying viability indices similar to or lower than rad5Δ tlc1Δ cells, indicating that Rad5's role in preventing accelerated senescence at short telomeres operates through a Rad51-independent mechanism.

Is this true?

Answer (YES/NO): YES